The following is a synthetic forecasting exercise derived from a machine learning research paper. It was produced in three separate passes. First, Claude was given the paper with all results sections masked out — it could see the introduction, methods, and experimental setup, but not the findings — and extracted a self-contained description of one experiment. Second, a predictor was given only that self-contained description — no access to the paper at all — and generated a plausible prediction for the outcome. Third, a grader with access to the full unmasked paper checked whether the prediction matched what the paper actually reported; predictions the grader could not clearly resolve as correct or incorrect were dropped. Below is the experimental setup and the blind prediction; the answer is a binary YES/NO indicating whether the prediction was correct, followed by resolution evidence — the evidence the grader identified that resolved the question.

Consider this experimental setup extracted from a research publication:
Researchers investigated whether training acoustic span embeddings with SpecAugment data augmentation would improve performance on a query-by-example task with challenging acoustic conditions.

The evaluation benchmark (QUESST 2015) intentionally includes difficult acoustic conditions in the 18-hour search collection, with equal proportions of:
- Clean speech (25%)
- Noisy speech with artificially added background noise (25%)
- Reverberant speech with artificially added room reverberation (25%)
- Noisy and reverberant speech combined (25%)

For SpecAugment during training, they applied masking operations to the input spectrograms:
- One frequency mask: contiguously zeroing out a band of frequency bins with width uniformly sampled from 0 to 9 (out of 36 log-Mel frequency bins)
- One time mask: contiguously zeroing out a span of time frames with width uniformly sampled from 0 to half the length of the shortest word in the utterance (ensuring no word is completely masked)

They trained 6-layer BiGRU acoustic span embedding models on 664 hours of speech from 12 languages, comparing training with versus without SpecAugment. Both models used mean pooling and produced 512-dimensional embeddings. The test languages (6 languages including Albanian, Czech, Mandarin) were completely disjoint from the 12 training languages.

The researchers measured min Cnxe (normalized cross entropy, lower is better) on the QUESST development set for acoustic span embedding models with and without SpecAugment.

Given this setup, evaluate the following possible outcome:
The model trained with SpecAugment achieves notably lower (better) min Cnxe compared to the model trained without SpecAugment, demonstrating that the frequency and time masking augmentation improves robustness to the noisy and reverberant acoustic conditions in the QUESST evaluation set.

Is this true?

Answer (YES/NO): YES